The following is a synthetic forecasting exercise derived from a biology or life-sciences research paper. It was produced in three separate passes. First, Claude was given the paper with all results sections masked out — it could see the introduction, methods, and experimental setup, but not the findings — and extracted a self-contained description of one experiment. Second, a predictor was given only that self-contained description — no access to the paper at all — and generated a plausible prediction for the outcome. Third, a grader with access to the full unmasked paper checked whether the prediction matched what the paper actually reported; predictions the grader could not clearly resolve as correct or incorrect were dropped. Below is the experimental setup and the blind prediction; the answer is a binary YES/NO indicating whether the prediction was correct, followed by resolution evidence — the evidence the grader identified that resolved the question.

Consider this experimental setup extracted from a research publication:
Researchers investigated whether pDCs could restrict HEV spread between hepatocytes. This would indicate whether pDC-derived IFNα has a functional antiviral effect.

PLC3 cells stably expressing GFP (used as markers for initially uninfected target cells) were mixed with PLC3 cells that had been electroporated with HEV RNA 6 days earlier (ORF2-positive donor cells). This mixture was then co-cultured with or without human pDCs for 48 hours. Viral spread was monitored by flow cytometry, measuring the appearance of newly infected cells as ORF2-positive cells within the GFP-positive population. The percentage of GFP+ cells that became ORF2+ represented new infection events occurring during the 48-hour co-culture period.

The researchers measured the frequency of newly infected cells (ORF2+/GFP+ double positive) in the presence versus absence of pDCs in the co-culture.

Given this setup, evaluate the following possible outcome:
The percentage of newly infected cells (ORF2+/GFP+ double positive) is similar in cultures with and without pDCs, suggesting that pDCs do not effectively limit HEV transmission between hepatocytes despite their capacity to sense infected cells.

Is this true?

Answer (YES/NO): NO